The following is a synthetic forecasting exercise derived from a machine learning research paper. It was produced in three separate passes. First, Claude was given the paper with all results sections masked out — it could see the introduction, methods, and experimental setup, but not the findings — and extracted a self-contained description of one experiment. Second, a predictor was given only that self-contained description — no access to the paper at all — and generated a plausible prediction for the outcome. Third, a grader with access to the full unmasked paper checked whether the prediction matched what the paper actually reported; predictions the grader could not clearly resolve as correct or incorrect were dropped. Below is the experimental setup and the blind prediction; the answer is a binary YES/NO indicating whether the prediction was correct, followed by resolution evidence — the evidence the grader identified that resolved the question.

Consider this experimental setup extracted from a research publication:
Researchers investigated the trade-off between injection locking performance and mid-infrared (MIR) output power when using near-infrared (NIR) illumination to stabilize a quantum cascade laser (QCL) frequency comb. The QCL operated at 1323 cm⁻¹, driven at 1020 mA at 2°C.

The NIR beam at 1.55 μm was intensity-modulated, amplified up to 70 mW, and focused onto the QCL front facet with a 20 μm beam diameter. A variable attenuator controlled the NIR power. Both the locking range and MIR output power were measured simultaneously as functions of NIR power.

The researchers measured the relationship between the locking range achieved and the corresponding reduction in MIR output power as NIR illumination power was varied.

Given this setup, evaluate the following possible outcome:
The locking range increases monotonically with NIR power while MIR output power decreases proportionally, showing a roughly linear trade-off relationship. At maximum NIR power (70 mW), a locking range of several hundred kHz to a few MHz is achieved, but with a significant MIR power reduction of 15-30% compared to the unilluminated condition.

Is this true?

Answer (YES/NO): NO